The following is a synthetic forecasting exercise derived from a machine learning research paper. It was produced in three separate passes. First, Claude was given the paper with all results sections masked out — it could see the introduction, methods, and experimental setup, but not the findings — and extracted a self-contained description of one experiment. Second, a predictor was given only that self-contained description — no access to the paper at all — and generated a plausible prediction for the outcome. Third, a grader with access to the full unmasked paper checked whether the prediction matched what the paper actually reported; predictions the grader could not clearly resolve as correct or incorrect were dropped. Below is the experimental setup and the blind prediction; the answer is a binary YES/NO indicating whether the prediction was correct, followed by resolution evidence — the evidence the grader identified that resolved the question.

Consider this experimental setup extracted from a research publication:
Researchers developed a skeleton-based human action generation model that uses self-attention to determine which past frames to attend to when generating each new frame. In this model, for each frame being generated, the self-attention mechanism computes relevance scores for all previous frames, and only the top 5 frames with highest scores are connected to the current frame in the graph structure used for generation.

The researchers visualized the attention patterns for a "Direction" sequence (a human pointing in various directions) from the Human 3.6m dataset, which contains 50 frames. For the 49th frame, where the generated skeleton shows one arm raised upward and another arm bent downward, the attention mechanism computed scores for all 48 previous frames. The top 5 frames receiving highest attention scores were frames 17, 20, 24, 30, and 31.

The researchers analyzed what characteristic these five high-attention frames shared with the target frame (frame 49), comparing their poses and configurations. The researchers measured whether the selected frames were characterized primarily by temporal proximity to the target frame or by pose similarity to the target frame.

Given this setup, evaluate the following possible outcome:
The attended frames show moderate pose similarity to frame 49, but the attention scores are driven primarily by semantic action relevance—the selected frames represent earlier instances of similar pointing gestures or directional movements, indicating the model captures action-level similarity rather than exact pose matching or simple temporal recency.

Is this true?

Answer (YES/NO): NO